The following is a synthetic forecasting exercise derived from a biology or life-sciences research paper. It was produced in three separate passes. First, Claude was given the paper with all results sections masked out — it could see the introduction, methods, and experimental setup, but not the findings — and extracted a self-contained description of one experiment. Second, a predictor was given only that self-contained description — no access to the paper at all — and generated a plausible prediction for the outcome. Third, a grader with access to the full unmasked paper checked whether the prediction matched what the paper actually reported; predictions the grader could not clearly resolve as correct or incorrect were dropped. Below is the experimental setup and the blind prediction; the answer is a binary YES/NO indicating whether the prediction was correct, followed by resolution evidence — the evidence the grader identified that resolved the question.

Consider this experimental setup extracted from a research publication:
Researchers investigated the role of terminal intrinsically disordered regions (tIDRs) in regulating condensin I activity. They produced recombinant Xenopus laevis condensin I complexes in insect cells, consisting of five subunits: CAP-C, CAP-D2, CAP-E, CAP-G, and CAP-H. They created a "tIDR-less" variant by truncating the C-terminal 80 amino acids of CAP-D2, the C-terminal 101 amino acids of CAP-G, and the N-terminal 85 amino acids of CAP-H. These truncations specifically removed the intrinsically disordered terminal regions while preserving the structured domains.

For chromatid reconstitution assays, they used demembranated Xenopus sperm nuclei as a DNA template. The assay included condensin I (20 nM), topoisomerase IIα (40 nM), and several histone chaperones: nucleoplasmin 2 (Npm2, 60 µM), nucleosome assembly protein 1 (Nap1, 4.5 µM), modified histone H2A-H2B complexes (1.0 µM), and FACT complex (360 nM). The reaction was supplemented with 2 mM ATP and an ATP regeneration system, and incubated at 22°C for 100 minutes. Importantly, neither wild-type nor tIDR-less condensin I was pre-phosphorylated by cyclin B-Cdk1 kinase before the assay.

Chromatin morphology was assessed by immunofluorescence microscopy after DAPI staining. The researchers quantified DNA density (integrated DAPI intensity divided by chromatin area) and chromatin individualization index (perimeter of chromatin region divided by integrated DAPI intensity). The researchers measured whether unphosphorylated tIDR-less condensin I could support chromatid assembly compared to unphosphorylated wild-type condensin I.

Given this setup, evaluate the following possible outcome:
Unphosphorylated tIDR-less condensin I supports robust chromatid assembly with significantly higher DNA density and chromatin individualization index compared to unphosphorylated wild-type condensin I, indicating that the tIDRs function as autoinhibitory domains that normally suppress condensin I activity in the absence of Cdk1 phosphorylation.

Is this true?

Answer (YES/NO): NO